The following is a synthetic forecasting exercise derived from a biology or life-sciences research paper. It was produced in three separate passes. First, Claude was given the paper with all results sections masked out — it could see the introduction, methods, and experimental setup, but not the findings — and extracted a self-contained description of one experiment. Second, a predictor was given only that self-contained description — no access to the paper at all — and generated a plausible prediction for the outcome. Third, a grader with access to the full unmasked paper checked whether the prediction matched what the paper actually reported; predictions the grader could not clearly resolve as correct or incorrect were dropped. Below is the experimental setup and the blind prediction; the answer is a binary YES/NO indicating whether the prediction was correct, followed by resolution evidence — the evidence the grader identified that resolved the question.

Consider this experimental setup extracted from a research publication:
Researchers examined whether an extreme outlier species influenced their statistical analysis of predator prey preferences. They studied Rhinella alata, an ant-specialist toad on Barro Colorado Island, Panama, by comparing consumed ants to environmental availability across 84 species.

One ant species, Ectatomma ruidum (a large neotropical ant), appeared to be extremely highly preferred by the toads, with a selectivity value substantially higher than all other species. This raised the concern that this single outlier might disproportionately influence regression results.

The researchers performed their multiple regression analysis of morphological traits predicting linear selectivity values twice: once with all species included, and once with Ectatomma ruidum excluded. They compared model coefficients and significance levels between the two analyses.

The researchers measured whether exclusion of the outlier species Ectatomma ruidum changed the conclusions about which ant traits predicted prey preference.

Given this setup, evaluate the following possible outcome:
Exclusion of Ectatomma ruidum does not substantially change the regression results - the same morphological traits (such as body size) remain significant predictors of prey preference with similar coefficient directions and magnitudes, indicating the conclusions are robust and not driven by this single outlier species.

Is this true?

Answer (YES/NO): YES